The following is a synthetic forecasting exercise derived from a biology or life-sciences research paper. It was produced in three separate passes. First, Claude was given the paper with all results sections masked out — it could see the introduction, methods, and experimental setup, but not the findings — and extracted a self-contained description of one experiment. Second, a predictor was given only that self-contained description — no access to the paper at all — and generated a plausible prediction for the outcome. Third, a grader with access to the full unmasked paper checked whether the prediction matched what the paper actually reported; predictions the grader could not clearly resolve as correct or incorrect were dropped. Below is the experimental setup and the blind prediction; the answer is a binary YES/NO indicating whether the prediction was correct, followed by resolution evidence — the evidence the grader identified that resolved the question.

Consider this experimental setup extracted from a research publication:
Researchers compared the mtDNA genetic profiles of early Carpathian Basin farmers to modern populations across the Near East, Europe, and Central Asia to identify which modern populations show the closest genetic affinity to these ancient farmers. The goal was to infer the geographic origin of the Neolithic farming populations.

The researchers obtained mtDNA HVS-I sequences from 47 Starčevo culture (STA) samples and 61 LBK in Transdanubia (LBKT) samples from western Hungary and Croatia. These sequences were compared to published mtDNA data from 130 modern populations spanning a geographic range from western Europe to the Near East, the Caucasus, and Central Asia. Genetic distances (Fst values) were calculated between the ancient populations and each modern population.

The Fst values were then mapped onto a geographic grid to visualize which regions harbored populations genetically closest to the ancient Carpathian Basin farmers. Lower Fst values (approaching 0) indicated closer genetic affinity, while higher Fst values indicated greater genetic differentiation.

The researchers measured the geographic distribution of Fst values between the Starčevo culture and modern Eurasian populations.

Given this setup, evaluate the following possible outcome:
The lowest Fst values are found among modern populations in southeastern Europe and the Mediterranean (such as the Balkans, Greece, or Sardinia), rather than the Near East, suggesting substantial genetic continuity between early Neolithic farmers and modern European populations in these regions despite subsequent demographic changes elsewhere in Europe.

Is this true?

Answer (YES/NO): NO